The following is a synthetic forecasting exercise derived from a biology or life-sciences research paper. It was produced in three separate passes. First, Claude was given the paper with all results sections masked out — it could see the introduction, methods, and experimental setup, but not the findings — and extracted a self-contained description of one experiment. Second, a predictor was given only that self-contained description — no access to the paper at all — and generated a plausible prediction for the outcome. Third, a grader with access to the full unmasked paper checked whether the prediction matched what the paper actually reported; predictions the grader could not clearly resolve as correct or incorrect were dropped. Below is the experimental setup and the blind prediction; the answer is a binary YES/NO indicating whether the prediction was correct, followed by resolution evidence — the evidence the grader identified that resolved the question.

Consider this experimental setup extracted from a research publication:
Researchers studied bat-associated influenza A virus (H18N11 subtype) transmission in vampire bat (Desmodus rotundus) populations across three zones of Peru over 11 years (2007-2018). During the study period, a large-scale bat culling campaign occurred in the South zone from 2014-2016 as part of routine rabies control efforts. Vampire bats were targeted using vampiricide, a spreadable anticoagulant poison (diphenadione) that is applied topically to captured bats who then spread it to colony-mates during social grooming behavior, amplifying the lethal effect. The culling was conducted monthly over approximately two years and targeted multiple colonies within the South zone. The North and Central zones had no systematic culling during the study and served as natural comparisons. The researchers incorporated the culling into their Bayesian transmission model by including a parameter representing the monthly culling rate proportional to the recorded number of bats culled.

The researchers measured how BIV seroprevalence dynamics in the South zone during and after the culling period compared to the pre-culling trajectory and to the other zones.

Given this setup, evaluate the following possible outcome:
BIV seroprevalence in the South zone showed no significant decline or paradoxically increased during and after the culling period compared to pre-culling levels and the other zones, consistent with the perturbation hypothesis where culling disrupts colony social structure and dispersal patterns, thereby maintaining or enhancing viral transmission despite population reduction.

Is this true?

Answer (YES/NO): NO